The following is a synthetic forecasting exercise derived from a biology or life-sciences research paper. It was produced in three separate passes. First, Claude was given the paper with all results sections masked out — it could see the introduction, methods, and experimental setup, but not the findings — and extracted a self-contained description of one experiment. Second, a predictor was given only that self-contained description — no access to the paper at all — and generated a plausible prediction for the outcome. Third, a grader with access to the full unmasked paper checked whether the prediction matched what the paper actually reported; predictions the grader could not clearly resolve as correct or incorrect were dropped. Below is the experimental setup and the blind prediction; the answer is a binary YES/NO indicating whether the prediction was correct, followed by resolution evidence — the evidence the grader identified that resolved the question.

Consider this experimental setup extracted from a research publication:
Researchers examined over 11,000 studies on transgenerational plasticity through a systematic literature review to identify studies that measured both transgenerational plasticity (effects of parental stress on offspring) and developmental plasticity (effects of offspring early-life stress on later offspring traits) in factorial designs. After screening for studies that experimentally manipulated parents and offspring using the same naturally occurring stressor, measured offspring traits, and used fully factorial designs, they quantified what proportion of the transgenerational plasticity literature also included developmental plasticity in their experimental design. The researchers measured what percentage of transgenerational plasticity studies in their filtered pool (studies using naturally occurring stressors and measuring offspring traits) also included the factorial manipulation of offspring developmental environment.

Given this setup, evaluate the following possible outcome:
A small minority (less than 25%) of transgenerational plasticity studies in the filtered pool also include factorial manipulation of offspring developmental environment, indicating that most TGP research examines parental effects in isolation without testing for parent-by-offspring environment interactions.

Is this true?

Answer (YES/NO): YES